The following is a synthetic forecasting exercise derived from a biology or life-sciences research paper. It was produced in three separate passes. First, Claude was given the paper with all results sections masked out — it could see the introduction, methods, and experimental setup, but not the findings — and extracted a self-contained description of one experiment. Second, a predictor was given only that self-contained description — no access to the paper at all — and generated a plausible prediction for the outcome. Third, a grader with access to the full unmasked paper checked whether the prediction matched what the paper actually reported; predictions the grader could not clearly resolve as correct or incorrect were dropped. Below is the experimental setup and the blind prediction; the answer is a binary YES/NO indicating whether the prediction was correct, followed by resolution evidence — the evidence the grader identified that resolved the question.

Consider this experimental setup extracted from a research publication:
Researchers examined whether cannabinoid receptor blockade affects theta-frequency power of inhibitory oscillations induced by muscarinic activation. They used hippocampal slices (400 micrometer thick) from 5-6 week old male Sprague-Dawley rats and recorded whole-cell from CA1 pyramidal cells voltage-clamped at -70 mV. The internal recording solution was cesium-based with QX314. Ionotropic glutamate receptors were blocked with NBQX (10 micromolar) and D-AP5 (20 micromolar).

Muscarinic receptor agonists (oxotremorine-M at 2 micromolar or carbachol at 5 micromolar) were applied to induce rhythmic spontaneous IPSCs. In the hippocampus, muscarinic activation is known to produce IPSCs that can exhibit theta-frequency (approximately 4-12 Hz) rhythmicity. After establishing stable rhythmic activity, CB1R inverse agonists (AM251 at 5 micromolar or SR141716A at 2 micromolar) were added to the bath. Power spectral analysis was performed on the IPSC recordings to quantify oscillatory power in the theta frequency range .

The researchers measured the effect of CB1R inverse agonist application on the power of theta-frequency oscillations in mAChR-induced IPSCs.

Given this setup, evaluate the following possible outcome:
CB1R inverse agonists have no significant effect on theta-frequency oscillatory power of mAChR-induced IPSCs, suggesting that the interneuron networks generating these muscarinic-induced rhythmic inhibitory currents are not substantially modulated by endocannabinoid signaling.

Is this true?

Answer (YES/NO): NO